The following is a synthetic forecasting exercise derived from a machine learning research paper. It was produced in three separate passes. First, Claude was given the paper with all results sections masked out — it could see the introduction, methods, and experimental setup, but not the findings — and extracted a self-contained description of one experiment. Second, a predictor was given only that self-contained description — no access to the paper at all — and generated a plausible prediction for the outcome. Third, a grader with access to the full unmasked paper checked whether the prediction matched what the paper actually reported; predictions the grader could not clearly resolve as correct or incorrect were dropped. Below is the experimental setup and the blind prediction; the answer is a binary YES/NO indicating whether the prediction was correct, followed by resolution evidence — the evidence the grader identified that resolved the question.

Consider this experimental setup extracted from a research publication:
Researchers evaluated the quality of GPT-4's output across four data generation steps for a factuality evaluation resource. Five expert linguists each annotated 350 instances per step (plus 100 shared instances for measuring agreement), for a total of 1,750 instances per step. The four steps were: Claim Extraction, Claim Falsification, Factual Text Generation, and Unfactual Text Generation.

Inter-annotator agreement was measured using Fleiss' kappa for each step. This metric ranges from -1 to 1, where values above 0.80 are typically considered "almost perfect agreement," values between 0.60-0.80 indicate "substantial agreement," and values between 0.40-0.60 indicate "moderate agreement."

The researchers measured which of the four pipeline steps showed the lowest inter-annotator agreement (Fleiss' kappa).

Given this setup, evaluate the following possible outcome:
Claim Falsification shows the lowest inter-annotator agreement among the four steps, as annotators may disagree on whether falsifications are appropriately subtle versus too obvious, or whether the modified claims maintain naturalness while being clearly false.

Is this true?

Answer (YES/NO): NO